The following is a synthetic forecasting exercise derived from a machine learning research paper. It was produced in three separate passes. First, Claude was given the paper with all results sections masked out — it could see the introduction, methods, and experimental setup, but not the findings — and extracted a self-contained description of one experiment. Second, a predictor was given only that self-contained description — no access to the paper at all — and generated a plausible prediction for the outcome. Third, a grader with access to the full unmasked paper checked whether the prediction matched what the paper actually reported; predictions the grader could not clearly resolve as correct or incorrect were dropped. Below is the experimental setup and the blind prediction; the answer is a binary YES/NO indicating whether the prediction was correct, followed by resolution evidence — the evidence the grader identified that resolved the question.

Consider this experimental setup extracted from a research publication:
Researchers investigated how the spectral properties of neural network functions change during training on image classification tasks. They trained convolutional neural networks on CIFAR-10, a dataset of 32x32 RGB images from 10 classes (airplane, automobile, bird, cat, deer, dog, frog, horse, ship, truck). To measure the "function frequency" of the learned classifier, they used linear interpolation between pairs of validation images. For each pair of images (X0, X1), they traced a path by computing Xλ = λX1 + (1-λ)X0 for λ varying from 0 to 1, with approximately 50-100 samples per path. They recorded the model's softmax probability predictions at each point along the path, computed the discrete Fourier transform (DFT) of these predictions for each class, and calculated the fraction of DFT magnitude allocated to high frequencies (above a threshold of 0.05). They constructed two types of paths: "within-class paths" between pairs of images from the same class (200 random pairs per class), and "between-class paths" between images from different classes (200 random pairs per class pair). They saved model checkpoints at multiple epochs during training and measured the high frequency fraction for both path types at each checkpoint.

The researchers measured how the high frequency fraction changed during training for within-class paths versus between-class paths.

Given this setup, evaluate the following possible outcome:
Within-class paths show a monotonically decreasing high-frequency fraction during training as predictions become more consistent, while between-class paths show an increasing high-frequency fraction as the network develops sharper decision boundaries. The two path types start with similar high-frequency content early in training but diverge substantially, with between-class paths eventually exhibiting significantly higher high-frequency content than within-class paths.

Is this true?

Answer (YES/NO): YES